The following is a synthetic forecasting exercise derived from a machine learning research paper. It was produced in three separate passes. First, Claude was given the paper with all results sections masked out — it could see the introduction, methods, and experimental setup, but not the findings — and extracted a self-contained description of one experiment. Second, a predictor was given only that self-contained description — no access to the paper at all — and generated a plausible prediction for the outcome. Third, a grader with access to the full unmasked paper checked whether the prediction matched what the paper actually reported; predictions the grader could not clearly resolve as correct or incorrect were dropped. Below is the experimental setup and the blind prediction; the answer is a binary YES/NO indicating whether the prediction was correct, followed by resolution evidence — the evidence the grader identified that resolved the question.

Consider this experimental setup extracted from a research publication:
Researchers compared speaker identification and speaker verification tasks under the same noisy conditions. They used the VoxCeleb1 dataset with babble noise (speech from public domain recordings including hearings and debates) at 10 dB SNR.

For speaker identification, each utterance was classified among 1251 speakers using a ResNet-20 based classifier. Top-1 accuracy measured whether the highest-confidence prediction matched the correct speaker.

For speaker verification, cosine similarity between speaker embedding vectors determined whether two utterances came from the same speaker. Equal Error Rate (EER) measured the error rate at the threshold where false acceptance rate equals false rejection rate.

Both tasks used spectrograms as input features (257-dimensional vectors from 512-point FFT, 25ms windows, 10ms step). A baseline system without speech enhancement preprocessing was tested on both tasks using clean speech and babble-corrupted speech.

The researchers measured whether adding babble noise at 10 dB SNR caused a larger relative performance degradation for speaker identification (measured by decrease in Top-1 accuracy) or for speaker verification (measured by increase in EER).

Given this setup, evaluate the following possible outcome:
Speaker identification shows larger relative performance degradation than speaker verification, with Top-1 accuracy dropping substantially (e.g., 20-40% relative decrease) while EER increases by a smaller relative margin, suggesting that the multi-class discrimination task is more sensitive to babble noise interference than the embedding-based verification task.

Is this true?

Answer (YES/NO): NO